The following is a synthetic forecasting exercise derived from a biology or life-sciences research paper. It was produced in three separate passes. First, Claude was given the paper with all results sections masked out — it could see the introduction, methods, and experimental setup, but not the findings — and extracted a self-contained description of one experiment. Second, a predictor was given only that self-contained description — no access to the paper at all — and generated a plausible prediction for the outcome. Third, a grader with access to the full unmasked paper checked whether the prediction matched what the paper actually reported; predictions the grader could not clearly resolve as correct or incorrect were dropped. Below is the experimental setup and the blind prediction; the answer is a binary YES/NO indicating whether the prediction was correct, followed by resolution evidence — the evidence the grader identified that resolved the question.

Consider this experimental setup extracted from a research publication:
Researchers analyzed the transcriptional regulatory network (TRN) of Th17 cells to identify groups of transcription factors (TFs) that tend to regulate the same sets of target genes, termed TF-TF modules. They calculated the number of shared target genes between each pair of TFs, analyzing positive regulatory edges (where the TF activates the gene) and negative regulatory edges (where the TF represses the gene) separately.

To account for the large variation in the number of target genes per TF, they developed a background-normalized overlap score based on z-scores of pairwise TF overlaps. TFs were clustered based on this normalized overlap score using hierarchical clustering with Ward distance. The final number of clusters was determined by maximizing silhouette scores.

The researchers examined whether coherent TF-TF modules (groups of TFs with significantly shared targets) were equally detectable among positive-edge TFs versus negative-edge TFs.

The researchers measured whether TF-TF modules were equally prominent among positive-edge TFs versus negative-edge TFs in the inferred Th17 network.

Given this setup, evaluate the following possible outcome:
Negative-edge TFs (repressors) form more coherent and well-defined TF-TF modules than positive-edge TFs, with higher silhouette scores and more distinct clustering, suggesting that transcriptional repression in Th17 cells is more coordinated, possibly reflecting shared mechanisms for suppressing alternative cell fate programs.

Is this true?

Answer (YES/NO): NO